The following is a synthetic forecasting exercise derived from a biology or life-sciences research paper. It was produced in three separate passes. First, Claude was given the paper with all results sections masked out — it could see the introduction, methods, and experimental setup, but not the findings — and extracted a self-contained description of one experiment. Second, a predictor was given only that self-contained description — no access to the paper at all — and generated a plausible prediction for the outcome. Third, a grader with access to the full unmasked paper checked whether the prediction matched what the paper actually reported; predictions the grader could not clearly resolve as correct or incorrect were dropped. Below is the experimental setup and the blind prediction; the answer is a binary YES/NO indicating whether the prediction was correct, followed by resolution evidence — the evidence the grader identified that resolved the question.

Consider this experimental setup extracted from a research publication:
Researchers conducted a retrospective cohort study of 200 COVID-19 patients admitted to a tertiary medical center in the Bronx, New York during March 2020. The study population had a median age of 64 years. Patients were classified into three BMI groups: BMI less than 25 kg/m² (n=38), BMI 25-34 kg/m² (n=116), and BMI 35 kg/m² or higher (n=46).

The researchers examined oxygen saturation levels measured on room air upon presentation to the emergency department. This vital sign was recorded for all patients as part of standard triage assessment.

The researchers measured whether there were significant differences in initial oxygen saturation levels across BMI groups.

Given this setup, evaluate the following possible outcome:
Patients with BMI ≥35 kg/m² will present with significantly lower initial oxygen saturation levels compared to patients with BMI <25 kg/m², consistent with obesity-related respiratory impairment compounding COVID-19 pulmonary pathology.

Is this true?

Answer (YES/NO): NO